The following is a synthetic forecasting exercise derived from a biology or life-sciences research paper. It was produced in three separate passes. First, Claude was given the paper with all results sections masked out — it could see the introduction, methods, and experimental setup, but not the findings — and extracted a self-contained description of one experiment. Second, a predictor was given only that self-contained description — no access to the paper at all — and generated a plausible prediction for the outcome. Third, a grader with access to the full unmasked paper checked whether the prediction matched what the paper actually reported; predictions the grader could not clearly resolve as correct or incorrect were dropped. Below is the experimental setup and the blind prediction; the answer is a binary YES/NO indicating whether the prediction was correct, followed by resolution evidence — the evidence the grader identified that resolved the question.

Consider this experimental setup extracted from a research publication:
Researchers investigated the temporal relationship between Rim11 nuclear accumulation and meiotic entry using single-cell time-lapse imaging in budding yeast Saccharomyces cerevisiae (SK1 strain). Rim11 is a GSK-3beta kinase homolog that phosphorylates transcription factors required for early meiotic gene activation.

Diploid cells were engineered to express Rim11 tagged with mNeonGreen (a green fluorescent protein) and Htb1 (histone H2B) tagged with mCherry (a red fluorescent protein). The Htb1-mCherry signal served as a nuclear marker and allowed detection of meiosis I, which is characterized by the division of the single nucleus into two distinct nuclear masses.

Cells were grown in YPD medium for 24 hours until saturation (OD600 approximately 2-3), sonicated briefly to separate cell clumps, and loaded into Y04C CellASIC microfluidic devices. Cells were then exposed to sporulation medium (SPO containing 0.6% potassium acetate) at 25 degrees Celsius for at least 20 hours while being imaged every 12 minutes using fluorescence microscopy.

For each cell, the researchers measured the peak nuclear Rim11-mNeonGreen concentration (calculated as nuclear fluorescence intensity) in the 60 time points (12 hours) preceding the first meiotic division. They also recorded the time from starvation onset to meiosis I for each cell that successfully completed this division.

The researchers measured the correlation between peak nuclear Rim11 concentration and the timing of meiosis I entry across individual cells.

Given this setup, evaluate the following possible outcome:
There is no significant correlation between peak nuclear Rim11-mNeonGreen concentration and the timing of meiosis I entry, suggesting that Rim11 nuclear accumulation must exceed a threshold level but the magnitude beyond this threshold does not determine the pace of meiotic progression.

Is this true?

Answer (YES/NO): NO